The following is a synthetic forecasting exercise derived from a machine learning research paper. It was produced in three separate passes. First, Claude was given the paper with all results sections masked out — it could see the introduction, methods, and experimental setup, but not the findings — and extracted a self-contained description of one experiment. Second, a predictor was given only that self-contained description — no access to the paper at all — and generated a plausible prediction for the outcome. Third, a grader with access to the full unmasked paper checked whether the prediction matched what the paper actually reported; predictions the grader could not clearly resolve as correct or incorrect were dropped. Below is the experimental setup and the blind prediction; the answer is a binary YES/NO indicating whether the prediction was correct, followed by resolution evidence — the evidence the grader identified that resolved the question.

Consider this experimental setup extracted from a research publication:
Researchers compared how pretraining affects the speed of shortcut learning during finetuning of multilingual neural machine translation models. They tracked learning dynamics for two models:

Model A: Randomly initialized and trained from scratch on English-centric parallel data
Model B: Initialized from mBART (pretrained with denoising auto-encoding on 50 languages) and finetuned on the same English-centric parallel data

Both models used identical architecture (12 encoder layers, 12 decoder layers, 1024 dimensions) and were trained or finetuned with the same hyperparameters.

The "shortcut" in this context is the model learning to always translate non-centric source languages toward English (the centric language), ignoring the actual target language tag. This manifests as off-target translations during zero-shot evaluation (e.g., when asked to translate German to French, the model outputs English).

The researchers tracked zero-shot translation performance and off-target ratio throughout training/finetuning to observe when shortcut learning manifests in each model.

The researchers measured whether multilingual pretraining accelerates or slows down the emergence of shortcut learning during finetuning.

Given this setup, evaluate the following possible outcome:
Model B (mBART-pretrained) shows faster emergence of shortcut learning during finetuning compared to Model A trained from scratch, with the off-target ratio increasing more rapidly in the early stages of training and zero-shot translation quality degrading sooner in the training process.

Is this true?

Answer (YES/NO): YES